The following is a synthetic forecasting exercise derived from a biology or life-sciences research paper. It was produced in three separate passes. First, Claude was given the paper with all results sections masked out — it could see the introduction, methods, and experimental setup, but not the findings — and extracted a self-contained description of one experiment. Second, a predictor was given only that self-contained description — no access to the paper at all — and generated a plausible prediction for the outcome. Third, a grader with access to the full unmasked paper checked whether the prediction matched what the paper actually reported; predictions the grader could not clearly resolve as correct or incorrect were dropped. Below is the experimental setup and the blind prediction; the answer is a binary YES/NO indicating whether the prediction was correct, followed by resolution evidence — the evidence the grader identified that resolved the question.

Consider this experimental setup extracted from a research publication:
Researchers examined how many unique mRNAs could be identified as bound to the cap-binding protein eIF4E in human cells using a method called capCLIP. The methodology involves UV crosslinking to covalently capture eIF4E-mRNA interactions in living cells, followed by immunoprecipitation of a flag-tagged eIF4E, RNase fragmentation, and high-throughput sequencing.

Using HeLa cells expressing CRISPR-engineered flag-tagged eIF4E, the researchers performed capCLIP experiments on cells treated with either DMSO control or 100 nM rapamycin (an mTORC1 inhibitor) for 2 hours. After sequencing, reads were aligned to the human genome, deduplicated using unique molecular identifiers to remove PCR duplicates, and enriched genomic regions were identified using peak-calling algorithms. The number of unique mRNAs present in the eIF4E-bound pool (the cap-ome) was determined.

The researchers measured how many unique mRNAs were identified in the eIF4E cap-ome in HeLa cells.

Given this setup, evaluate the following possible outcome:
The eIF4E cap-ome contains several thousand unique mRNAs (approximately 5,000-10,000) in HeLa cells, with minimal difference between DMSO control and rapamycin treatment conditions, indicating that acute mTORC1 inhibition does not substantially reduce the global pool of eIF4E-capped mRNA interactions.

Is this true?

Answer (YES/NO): NO